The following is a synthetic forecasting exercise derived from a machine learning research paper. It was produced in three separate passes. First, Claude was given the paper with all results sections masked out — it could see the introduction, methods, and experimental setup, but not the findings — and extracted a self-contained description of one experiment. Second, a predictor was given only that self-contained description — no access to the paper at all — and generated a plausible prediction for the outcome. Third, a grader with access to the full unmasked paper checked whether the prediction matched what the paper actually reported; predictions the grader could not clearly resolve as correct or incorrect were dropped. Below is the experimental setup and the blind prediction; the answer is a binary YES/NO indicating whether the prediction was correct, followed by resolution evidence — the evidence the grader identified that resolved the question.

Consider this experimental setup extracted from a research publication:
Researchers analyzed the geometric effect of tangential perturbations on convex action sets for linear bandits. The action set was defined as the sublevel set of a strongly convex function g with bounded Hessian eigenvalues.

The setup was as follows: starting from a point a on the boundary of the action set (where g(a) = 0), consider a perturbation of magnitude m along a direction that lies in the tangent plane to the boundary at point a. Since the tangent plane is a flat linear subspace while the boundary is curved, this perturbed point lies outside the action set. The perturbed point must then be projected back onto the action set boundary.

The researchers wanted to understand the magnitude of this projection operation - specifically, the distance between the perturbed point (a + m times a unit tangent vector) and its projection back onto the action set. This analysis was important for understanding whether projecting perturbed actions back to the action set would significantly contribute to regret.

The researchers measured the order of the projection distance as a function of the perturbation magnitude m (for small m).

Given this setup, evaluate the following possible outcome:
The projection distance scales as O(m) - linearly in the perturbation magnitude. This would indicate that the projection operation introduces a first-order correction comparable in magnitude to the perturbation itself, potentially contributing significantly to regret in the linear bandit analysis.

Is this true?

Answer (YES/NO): NO